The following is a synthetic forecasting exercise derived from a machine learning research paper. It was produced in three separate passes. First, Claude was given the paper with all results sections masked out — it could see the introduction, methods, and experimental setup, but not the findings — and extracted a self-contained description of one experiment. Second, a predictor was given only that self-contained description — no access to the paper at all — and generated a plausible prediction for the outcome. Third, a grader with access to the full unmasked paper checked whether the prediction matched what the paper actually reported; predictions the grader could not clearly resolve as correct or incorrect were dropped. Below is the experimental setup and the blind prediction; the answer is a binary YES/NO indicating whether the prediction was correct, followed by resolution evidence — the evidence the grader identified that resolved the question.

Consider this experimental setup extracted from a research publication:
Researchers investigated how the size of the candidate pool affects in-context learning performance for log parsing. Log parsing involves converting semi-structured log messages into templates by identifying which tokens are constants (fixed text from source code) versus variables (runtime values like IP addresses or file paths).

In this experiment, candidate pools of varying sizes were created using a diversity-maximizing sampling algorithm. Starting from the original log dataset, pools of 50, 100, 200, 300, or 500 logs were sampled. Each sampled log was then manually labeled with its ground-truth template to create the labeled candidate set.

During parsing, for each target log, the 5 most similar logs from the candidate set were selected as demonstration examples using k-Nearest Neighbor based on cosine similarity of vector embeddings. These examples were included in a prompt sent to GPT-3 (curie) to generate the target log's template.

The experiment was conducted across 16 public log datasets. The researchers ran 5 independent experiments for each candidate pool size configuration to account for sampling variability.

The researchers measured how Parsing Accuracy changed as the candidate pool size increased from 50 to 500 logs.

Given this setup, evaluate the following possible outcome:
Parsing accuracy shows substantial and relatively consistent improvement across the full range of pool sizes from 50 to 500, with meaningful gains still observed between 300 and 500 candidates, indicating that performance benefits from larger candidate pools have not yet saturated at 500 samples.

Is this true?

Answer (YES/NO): NO